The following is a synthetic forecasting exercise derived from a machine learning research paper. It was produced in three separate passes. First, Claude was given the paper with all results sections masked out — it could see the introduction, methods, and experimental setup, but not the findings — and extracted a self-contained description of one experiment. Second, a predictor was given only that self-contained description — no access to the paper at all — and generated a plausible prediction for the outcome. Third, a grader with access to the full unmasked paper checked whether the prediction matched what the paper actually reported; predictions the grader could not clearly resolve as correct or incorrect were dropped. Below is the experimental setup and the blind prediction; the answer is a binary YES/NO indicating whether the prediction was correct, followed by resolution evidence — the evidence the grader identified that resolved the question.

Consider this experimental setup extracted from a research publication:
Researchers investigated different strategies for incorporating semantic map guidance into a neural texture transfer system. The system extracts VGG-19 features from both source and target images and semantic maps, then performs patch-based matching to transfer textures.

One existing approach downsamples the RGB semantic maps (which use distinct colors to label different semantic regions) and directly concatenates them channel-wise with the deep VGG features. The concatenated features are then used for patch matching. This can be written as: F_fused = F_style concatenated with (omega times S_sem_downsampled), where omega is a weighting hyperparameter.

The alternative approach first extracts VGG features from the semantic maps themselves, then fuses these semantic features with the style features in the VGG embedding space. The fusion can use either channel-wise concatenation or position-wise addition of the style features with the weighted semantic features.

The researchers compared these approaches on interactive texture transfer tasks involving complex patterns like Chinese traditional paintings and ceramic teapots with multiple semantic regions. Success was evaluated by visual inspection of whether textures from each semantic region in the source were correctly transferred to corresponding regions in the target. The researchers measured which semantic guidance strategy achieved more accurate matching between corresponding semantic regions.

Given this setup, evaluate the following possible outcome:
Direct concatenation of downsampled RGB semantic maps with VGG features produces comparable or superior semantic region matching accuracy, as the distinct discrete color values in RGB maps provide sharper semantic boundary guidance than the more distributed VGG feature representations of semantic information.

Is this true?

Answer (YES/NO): NO